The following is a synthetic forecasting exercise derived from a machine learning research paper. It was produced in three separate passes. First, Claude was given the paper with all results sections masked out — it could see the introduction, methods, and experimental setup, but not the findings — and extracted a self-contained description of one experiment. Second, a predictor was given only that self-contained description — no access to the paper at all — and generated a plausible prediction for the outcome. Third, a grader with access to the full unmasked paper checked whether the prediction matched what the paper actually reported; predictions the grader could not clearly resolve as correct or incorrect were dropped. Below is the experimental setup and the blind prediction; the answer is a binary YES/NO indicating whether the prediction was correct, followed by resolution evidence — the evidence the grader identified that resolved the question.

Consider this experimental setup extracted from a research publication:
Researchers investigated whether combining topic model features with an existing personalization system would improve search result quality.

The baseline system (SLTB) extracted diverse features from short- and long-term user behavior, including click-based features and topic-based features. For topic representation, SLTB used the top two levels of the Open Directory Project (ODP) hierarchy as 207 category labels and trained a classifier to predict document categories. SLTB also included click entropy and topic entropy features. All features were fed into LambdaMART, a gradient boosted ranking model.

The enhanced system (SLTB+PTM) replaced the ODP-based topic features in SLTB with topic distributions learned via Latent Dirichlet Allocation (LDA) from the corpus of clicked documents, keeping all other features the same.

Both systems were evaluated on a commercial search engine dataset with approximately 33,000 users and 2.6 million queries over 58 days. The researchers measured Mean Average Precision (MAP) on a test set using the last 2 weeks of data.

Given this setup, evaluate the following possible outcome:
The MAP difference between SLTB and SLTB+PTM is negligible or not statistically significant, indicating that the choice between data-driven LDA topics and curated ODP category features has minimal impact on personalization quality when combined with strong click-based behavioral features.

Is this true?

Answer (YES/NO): NO